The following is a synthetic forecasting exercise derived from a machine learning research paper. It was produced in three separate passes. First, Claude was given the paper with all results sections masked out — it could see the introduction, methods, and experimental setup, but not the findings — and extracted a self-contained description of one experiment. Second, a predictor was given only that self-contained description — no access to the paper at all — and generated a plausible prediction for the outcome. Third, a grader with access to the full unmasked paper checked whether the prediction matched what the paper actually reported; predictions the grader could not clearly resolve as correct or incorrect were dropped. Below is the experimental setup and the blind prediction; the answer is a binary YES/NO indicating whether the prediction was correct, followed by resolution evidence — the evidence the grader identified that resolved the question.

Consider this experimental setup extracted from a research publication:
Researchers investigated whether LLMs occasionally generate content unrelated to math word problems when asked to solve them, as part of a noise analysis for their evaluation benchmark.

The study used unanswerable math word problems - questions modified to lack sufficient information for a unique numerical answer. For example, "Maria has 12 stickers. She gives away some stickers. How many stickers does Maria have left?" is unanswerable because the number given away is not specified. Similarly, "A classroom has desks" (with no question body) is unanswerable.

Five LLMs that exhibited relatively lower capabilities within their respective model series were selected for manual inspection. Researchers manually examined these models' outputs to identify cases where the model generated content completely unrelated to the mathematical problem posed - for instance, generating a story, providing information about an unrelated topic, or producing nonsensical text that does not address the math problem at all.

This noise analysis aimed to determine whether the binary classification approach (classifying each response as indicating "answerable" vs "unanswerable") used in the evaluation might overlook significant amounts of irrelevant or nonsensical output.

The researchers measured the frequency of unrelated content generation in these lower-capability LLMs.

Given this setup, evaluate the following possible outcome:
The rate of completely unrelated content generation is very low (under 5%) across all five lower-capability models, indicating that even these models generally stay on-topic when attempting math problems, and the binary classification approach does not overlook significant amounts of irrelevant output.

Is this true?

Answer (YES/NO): YES